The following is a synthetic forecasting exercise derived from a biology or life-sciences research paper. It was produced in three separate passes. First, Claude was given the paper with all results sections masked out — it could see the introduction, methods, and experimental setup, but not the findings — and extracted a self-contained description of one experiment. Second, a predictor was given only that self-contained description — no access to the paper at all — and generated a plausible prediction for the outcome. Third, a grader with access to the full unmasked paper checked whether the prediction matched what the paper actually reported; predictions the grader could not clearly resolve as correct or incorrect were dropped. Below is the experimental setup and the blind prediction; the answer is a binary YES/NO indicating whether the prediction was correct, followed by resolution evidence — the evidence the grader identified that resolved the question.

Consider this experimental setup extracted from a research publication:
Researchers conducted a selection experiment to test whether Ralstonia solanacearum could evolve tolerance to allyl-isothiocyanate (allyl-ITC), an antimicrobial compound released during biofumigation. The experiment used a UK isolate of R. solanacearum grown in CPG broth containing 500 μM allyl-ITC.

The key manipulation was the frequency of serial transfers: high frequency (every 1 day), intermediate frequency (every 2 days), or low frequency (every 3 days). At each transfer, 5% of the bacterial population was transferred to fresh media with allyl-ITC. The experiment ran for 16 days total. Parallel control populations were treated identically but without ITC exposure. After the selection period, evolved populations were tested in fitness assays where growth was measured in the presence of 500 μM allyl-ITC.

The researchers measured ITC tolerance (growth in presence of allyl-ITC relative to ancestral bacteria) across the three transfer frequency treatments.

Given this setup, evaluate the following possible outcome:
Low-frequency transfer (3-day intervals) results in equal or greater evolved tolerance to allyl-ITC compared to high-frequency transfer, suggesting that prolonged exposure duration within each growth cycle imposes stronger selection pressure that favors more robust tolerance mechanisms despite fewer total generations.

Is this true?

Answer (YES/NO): YES